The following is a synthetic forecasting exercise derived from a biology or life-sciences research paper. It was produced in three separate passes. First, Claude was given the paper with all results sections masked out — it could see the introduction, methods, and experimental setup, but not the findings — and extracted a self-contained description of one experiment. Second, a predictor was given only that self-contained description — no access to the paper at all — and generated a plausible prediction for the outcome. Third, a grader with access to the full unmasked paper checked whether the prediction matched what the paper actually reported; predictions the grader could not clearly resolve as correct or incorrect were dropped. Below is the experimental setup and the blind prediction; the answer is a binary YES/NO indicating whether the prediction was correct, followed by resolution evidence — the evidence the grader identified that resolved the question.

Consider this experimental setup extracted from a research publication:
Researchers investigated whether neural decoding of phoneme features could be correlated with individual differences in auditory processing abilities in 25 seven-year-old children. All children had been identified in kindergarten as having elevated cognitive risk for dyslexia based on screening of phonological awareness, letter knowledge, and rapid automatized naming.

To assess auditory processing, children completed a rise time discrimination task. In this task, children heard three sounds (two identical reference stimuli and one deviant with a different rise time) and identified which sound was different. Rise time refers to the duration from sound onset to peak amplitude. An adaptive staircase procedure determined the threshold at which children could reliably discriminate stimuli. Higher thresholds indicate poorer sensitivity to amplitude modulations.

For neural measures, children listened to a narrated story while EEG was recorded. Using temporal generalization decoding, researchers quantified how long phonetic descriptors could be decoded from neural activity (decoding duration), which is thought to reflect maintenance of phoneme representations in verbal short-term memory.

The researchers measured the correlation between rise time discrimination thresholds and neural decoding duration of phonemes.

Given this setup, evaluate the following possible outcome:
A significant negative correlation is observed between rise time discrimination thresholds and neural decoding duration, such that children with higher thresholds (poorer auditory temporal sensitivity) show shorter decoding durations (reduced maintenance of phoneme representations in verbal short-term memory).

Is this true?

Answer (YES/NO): NO